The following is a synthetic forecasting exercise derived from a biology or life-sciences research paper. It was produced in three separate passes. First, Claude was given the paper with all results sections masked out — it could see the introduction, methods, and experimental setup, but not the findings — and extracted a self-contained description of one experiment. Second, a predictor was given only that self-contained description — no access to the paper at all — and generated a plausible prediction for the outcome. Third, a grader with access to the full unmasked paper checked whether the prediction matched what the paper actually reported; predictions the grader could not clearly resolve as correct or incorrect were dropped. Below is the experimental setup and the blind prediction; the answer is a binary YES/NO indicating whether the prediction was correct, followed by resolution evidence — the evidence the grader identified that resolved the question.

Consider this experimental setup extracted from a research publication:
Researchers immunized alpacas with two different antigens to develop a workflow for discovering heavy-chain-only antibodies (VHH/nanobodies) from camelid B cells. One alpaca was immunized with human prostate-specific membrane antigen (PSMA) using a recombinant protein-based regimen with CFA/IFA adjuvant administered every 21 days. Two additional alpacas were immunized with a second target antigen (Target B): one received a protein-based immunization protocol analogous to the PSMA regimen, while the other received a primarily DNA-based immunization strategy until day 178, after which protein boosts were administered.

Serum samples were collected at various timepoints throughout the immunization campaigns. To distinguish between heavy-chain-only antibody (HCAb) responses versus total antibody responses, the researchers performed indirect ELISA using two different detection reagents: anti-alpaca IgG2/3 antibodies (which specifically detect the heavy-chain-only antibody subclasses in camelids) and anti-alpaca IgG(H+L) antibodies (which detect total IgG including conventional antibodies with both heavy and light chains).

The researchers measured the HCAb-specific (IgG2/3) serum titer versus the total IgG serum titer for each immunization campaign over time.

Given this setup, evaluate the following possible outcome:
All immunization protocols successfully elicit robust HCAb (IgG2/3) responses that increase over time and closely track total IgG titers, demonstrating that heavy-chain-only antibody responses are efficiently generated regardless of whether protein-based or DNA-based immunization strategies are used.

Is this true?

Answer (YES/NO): NO